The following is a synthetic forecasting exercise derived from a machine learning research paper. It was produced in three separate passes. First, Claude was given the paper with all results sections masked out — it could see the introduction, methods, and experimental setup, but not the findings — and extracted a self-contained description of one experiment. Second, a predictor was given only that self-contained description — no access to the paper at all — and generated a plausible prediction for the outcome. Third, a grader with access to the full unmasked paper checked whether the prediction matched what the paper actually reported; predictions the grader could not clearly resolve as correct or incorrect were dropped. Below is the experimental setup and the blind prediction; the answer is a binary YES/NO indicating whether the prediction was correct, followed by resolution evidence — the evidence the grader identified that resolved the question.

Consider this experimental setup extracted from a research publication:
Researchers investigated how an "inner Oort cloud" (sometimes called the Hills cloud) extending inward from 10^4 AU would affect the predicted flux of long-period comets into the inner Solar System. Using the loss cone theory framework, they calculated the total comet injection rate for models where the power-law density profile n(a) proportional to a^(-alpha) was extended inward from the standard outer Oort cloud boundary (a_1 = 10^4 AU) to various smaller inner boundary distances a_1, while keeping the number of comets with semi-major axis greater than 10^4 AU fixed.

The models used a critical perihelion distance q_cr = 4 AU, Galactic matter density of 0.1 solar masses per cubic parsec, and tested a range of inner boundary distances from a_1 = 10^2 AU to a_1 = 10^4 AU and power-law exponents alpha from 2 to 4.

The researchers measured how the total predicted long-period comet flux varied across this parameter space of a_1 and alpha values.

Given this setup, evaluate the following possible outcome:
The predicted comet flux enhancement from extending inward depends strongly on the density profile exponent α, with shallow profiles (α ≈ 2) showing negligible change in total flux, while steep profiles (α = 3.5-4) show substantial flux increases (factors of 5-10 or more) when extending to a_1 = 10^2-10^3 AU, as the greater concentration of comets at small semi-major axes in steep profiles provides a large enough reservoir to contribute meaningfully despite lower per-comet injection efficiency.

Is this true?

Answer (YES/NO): NO